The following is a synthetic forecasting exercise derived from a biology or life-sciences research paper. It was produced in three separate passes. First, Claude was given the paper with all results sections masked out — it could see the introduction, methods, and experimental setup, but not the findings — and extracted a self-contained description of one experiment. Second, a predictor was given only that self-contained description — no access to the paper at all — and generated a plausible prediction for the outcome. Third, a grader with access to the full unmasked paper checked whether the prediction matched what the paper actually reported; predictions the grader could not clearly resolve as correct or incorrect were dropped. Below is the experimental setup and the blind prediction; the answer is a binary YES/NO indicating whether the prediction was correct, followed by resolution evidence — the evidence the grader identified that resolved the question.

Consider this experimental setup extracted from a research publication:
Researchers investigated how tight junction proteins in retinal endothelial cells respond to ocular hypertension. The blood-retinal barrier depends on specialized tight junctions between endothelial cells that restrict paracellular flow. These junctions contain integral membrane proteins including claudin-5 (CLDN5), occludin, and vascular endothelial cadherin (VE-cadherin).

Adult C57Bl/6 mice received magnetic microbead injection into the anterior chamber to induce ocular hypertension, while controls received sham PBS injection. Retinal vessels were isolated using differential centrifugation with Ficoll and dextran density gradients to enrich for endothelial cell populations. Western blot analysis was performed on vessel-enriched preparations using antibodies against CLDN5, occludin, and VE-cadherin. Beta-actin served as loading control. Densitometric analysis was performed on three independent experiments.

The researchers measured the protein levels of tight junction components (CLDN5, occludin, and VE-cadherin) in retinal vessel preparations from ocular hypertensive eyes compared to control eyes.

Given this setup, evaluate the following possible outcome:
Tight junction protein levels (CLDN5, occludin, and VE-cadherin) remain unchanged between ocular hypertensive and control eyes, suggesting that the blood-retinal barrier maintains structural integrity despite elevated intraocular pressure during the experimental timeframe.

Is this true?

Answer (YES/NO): NO